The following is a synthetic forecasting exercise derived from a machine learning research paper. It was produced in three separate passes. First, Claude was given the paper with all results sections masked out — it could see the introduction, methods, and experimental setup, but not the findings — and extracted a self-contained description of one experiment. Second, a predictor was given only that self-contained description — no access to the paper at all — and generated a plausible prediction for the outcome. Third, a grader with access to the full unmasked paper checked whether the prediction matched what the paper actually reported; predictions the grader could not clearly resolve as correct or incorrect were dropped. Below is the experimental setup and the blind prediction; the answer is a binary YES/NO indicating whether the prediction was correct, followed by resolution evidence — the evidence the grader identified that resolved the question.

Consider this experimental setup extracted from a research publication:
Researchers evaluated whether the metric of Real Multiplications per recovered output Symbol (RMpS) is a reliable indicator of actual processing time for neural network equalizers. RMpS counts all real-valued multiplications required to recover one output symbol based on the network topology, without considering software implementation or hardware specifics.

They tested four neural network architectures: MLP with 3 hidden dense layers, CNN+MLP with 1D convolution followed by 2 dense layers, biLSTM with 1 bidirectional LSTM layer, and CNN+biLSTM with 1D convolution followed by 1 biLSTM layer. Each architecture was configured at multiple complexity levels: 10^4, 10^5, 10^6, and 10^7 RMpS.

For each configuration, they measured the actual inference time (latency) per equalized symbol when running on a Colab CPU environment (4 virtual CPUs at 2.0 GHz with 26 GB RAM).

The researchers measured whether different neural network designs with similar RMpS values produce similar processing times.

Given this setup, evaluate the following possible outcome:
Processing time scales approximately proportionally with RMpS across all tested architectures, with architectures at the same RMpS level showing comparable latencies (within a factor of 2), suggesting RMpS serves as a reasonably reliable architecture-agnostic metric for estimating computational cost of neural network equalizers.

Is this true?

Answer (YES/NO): NO